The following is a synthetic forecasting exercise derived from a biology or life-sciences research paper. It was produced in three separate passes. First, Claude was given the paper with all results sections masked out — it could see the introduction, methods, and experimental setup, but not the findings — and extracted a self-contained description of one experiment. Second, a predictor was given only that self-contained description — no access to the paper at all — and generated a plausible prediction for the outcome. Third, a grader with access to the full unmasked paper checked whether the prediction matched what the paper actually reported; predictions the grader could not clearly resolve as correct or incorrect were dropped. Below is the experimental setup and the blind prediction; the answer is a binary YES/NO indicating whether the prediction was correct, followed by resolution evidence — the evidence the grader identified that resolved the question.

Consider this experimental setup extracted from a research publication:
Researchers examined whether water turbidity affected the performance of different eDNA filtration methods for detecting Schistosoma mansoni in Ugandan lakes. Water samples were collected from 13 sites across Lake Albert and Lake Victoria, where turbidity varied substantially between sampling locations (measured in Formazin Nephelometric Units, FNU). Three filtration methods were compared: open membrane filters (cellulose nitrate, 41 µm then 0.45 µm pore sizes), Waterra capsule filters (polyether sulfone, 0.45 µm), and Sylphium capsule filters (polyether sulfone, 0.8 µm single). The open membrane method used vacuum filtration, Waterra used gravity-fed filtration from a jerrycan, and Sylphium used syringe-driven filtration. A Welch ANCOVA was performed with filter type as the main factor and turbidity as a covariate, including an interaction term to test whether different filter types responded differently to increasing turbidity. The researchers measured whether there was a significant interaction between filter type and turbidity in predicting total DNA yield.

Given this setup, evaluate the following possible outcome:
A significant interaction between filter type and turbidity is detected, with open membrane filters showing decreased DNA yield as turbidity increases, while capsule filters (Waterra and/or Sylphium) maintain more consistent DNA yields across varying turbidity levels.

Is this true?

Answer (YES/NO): NO